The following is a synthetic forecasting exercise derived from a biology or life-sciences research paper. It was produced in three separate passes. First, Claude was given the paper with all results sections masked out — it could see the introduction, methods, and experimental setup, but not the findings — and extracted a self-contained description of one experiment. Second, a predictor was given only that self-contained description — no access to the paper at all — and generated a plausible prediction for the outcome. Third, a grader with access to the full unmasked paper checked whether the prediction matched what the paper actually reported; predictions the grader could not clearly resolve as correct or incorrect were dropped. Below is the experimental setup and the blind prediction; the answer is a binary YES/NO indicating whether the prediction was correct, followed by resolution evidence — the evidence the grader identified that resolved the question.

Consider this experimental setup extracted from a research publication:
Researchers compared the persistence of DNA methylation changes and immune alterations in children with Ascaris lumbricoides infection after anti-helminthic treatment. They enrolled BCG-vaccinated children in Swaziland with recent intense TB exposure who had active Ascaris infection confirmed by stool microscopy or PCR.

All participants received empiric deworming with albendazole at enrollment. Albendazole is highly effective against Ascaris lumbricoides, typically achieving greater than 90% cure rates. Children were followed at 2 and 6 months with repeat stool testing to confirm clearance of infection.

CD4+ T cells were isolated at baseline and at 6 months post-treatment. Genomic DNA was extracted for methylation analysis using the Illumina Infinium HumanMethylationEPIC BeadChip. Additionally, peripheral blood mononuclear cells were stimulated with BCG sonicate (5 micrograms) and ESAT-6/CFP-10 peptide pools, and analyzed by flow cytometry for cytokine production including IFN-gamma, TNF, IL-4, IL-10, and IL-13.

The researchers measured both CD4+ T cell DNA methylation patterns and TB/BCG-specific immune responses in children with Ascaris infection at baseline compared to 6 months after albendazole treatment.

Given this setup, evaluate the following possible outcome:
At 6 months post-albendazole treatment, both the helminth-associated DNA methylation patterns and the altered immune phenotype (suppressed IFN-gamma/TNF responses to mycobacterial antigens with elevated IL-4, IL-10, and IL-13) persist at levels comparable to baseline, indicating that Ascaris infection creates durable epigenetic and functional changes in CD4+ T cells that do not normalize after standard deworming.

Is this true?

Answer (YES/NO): NO